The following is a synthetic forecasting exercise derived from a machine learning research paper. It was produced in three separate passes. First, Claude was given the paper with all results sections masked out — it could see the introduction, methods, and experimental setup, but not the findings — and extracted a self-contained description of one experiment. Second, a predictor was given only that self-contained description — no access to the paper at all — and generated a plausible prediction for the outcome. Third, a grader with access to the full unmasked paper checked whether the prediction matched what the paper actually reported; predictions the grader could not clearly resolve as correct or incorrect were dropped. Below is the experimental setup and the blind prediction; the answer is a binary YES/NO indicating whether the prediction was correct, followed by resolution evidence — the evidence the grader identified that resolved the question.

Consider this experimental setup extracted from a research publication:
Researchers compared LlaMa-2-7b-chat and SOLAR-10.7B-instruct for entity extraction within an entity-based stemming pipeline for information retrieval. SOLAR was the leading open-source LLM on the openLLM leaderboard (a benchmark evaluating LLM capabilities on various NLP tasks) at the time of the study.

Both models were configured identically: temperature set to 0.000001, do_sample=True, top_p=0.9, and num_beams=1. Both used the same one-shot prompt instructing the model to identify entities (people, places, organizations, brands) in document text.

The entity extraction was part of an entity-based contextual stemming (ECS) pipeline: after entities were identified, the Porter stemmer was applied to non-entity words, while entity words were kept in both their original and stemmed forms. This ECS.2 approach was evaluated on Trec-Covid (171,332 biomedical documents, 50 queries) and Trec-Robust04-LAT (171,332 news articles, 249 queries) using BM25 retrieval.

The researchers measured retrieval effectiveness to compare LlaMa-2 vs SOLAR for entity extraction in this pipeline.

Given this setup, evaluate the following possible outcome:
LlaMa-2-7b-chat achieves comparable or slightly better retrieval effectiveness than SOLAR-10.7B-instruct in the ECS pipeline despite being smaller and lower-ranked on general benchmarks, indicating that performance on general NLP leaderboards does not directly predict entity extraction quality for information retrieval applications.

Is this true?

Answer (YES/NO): YES